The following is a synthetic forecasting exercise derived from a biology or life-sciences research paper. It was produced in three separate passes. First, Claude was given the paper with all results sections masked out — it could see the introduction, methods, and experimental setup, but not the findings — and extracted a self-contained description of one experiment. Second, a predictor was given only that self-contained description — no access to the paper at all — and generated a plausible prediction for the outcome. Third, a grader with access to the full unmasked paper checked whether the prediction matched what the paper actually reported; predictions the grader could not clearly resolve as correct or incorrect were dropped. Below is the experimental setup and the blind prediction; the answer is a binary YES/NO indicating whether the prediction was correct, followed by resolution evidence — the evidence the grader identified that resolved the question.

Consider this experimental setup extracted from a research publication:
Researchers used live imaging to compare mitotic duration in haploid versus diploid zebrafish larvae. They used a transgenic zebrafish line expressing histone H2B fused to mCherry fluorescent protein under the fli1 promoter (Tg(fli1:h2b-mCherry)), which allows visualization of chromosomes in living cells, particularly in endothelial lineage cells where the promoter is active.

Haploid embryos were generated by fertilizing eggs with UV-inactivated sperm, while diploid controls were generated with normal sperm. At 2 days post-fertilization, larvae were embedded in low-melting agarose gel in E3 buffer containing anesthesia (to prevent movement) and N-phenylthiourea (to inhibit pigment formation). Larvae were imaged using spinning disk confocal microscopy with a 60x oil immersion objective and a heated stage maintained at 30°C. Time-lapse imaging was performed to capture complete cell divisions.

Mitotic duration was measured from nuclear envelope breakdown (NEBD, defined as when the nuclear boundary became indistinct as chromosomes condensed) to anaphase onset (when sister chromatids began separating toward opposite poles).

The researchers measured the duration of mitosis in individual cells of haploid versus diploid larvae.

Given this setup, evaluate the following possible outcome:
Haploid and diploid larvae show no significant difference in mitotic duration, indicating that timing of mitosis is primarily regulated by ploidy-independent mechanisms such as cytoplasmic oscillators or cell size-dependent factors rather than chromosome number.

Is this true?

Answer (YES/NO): NO